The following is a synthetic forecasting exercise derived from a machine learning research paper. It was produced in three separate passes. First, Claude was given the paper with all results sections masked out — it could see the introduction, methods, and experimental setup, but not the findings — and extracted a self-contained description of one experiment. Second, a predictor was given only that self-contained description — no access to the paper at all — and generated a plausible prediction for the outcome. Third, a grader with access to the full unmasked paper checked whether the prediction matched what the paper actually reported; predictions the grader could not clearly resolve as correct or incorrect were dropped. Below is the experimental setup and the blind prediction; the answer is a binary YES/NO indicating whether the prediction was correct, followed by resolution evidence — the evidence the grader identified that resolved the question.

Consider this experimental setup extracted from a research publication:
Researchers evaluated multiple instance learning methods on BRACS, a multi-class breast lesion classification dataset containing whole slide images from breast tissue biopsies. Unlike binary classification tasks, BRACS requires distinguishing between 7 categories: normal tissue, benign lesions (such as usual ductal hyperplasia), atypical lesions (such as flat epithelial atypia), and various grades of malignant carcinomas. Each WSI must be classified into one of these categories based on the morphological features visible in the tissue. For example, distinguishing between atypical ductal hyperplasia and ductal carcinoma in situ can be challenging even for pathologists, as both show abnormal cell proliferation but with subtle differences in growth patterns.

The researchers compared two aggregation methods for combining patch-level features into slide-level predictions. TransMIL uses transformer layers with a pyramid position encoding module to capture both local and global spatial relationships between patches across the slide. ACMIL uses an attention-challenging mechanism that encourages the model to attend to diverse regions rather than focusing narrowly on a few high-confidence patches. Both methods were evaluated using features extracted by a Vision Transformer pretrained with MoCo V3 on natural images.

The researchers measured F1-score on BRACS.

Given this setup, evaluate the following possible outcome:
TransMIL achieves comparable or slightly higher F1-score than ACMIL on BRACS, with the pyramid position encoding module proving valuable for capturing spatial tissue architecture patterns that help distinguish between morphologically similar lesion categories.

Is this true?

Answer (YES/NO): YES